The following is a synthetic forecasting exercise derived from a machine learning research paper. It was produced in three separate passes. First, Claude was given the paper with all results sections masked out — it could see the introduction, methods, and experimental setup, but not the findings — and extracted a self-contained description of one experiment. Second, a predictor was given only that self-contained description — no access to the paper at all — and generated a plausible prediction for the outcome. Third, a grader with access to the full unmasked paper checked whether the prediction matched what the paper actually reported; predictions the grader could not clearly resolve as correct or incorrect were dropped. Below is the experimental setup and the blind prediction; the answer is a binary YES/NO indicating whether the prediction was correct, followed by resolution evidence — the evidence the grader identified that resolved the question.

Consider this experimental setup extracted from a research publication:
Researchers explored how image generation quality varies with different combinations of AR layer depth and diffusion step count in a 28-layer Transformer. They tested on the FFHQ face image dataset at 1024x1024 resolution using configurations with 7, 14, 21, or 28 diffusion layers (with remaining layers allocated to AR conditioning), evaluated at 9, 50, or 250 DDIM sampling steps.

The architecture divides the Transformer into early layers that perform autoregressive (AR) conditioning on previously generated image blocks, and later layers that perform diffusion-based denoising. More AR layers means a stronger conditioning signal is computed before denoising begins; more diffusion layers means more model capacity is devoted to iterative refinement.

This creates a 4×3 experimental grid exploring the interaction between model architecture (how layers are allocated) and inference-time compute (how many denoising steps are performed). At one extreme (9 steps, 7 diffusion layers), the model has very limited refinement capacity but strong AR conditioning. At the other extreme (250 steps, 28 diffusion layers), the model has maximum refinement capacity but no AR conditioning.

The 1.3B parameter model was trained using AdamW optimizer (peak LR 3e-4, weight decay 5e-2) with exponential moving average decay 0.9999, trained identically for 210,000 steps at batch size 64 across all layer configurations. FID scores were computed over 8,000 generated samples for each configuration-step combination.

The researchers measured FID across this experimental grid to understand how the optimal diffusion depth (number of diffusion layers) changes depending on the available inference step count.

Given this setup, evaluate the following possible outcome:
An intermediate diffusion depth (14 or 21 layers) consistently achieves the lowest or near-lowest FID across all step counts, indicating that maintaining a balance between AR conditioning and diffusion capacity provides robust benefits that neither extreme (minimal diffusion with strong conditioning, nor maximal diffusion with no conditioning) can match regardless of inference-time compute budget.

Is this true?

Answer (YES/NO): NO